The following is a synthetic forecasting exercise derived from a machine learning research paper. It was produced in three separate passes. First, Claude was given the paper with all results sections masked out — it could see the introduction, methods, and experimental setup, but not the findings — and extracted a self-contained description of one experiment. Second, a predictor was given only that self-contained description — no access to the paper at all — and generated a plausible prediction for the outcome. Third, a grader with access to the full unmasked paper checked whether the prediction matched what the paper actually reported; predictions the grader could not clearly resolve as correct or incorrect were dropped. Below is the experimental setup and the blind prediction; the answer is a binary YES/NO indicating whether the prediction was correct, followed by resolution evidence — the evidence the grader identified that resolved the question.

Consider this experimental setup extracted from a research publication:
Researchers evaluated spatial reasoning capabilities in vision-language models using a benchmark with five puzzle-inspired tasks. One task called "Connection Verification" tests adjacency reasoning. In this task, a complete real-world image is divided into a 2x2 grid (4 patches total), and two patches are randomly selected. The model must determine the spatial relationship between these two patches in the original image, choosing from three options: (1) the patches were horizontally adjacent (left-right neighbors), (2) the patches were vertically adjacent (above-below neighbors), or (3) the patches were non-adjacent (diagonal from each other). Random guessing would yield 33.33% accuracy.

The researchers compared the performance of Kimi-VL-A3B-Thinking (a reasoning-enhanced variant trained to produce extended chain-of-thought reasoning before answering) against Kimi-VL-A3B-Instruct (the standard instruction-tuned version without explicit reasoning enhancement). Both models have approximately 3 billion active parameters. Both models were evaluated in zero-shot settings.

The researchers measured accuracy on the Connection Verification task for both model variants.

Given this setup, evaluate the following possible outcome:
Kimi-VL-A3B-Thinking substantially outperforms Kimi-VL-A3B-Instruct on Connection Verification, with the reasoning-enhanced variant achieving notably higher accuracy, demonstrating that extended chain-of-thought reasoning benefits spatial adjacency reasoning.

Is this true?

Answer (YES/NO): NO